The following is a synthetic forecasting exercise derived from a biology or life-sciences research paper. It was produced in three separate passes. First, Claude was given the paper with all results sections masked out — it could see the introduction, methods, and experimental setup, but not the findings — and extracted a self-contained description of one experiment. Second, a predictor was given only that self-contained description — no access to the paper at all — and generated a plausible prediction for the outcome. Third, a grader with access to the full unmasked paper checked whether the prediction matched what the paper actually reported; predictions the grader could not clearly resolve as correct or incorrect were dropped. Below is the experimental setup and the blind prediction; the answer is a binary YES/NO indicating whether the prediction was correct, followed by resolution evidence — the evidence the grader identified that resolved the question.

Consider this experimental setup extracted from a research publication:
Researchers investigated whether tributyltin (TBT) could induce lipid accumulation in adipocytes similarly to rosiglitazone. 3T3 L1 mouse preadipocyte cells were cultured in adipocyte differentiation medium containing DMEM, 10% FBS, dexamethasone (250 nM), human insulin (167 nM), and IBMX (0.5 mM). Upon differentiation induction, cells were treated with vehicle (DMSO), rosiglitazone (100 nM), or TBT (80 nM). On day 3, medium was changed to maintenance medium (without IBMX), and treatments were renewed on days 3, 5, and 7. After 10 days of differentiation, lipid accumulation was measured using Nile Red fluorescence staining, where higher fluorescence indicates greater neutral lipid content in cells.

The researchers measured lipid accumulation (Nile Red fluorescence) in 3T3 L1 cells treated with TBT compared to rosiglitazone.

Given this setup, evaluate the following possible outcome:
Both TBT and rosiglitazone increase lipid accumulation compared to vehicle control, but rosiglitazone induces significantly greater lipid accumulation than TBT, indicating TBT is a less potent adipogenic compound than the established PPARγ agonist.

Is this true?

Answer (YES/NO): NO